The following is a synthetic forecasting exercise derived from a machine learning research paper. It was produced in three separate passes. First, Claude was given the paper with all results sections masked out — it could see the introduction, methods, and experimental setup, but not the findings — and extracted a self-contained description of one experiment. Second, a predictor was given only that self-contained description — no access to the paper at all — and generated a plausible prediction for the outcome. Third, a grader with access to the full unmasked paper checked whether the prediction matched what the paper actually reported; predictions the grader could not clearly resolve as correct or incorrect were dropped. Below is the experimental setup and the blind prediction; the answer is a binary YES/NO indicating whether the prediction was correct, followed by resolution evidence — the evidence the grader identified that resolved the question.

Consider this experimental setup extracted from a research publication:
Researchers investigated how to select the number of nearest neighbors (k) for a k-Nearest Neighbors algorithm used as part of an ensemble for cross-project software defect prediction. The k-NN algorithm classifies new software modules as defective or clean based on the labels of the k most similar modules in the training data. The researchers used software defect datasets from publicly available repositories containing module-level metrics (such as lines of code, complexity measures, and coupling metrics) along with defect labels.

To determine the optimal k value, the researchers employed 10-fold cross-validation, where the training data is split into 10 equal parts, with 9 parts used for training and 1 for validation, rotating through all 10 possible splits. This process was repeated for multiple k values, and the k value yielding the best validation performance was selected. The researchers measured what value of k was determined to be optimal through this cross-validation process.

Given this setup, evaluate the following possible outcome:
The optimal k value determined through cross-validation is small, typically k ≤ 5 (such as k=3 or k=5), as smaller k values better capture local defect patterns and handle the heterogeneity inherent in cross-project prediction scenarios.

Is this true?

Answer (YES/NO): NO